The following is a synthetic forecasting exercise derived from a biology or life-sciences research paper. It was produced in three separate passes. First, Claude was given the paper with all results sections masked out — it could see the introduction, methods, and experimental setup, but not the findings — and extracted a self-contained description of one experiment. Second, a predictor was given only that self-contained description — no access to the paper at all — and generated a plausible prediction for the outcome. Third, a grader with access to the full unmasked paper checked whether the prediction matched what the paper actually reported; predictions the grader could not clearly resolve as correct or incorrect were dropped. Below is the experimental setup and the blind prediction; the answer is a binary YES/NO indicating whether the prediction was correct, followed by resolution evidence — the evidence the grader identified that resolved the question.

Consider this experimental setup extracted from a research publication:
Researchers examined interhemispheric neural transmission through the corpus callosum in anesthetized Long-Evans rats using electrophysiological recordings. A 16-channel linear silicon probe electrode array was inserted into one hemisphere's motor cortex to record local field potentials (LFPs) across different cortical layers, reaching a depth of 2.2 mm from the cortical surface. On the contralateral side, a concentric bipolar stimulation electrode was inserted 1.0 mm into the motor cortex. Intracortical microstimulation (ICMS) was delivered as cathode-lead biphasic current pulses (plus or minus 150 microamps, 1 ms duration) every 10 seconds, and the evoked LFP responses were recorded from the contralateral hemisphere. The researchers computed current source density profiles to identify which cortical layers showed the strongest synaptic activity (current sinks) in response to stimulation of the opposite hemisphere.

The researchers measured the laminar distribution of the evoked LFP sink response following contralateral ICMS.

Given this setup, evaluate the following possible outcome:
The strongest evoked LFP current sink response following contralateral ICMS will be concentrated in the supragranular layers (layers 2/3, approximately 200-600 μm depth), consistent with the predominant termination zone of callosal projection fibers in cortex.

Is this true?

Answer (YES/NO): NO